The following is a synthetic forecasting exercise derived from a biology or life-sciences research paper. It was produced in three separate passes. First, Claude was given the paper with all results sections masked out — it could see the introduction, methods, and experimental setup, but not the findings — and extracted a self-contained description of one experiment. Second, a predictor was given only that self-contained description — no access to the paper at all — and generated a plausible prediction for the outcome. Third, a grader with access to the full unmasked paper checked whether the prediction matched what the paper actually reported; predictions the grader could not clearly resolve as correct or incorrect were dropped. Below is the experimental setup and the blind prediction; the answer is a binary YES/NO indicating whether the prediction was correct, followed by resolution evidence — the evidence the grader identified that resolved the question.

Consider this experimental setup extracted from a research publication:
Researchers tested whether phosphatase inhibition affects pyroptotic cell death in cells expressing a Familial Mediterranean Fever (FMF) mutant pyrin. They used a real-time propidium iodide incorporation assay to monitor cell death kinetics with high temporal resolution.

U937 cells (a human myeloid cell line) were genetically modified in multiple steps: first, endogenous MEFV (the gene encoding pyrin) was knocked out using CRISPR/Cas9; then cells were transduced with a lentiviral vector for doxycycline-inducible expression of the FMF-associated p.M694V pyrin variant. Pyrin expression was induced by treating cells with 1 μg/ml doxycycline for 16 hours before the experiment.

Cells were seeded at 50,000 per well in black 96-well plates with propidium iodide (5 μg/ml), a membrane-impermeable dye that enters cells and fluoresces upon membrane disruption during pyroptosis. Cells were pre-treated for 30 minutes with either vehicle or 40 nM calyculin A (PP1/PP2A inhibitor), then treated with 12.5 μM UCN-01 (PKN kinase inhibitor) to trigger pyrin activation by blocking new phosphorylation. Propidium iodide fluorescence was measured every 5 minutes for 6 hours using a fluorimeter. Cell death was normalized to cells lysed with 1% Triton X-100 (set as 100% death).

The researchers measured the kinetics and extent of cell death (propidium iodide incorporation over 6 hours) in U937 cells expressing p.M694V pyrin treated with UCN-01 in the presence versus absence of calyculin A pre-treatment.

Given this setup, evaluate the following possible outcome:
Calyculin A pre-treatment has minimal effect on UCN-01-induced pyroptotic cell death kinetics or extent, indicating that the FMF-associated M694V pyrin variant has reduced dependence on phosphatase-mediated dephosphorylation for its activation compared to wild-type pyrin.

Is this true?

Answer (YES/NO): NO